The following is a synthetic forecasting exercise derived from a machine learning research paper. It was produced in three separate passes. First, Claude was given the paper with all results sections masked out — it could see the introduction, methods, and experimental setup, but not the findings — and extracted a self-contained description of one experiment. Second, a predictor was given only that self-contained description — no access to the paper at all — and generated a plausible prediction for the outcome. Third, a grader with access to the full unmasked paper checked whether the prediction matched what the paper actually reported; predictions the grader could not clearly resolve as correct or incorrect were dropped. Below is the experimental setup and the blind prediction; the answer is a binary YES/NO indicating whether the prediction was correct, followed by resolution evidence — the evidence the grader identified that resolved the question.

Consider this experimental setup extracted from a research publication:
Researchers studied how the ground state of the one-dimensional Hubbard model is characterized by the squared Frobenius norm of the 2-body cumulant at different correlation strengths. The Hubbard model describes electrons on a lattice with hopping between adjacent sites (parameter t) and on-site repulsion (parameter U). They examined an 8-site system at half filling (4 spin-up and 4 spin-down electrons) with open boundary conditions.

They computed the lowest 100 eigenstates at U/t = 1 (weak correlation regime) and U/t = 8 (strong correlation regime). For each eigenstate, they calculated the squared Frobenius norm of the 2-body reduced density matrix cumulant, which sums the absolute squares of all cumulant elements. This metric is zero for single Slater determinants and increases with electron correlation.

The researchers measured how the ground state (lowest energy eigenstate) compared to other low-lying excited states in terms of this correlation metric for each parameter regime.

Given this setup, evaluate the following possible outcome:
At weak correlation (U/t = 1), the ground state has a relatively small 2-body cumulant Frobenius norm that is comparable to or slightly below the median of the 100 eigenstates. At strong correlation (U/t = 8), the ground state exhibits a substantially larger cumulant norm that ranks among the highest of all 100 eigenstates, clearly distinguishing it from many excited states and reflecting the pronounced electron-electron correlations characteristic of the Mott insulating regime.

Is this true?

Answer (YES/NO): NO